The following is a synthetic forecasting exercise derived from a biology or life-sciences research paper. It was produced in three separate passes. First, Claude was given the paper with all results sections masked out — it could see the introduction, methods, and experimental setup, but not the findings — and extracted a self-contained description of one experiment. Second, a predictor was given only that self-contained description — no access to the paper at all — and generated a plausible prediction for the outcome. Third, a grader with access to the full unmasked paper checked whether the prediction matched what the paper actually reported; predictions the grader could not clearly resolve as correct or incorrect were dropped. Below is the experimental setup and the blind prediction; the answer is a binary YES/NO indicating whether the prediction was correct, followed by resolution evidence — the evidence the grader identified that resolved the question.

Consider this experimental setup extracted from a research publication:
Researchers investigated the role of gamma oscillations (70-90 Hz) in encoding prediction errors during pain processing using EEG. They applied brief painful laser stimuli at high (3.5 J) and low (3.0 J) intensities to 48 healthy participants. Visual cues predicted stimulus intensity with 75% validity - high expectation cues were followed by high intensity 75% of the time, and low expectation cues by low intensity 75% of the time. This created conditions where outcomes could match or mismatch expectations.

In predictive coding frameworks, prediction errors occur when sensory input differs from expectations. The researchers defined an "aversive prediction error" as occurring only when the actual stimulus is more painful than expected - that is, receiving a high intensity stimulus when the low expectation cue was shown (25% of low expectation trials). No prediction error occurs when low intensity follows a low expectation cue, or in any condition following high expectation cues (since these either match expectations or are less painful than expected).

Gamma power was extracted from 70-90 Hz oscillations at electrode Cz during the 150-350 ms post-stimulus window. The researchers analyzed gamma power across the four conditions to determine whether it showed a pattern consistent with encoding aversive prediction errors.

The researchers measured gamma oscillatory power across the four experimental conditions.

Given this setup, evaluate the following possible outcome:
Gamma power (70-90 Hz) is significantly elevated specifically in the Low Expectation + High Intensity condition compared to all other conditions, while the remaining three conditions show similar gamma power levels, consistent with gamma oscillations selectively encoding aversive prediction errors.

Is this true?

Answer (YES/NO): NO